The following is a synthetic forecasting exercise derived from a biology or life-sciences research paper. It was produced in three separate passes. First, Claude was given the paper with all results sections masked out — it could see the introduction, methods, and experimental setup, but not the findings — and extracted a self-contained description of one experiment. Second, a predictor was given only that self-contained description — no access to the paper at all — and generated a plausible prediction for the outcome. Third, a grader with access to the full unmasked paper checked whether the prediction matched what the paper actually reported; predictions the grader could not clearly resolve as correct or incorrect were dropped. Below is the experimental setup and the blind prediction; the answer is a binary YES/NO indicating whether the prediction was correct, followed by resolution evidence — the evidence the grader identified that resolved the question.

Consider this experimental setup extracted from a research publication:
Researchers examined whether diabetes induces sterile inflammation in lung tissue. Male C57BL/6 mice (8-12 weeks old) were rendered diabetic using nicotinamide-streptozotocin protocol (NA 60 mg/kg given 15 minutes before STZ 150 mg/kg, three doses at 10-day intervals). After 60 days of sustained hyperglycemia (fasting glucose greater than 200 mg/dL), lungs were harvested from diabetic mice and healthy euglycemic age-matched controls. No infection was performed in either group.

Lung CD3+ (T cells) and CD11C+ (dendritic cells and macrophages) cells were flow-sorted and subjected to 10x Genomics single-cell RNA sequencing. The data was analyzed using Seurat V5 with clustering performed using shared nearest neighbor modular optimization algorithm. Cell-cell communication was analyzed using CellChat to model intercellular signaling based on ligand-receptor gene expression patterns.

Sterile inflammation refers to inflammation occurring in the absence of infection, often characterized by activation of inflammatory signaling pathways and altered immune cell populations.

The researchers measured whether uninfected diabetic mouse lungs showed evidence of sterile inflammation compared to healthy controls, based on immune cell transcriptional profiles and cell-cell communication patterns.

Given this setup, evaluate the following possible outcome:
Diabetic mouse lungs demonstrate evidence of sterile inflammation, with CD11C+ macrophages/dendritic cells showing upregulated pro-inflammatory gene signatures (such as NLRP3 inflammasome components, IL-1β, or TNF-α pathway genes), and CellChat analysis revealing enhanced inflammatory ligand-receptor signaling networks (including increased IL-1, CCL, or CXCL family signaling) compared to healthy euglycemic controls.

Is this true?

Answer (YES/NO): NO